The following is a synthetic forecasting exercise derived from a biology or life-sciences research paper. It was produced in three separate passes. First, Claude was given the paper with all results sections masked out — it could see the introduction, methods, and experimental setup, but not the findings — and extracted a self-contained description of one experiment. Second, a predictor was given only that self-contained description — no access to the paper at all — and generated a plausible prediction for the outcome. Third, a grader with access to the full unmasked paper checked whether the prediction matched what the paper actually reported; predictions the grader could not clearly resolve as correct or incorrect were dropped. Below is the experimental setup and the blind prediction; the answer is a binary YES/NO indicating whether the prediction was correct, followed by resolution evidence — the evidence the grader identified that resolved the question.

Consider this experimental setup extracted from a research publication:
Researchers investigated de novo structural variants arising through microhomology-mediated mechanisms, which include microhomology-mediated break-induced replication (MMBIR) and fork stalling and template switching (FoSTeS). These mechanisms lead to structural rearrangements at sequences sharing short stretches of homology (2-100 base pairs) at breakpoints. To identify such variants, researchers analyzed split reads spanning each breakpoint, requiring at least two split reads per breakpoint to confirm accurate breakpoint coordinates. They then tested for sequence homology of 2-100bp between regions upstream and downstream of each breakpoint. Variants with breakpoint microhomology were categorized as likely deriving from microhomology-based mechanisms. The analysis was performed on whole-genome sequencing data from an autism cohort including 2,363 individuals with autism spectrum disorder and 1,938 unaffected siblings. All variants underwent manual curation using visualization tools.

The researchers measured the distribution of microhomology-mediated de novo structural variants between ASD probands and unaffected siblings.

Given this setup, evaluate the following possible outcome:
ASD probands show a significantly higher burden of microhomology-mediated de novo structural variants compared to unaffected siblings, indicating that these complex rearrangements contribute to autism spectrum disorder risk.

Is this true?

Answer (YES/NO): NO